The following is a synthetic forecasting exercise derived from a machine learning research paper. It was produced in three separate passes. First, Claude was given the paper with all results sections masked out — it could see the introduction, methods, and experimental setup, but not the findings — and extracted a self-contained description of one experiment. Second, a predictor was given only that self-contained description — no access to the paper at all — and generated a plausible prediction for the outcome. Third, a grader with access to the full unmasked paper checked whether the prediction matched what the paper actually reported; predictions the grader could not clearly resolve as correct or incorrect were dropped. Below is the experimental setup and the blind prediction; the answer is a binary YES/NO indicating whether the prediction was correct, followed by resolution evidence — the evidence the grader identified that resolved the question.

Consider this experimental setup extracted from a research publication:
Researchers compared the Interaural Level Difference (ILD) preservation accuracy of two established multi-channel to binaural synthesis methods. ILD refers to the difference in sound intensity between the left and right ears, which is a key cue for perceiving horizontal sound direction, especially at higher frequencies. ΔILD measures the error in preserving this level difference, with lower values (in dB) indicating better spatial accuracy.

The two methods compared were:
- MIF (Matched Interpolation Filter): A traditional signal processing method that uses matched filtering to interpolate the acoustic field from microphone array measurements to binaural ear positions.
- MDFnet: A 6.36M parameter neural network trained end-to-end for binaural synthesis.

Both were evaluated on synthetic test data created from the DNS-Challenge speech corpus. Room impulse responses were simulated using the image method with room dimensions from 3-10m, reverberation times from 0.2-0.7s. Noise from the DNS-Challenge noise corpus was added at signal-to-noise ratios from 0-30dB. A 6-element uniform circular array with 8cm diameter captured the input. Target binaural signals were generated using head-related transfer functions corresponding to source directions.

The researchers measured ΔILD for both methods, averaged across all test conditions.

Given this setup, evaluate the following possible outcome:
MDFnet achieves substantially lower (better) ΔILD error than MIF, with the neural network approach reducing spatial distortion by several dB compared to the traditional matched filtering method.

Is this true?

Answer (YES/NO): NO